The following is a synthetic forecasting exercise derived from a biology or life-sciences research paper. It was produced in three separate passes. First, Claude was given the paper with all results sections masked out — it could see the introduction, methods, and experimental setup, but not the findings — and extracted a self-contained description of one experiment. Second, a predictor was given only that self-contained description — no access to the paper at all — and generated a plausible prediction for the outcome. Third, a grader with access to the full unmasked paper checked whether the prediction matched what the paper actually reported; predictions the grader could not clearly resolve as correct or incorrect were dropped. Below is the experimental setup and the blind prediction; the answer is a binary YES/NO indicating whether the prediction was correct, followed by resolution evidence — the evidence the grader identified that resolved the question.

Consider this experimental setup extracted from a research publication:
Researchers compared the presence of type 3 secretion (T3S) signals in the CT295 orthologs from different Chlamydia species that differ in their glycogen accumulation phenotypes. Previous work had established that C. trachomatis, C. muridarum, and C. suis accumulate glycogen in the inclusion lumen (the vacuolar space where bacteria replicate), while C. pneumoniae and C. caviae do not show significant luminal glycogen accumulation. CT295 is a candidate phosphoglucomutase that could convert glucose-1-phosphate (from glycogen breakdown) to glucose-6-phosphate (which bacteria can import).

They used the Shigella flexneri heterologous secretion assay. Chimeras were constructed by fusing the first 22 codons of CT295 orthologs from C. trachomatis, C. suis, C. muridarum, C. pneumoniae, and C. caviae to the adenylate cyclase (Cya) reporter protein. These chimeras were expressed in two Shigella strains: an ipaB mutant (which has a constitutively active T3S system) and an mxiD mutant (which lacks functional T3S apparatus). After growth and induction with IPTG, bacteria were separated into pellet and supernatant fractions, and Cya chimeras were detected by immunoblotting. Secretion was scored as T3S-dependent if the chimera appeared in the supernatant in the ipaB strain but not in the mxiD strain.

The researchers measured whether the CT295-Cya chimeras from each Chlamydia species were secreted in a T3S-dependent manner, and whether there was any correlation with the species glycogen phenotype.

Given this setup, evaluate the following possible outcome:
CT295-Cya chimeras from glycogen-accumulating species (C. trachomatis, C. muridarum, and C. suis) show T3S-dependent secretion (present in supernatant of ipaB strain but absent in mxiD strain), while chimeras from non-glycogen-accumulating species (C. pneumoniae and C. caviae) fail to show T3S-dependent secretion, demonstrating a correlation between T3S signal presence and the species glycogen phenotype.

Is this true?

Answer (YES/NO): YES